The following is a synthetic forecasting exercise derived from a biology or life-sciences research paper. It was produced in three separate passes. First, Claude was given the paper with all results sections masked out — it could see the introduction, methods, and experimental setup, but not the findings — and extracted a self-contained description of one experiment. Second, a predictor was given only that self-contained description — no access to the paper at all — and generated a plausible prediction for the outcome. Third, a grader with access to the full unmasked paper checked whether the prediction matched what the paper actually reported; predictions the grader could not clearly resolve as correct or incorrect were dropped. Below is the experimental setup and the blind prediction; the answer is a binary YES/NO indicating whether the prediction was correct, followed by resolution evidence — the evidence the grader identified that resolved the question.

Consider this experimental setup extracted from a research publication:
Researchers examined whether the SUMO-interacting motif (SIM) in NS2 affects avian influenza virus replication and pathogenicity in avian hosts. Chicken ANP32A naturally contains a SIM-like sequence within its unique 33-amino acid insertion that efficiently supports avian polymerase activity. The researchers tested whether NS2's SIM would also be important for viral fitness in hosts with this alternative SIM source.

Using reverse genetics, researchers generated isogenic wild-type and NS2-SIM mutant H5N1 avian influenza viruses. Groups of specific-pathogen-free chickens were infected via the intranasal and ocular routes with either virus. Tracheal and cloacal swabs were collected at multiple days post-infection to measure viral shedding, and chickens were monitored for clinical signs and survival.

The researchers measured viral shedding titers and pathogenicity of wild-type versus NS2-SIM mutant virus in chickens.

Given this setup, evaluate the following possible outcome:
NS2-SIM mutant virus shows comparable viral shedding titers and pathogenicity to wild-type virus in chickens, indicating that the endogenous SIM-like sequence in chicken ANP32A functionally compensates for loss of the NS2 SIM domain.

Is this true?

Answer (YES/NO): YES